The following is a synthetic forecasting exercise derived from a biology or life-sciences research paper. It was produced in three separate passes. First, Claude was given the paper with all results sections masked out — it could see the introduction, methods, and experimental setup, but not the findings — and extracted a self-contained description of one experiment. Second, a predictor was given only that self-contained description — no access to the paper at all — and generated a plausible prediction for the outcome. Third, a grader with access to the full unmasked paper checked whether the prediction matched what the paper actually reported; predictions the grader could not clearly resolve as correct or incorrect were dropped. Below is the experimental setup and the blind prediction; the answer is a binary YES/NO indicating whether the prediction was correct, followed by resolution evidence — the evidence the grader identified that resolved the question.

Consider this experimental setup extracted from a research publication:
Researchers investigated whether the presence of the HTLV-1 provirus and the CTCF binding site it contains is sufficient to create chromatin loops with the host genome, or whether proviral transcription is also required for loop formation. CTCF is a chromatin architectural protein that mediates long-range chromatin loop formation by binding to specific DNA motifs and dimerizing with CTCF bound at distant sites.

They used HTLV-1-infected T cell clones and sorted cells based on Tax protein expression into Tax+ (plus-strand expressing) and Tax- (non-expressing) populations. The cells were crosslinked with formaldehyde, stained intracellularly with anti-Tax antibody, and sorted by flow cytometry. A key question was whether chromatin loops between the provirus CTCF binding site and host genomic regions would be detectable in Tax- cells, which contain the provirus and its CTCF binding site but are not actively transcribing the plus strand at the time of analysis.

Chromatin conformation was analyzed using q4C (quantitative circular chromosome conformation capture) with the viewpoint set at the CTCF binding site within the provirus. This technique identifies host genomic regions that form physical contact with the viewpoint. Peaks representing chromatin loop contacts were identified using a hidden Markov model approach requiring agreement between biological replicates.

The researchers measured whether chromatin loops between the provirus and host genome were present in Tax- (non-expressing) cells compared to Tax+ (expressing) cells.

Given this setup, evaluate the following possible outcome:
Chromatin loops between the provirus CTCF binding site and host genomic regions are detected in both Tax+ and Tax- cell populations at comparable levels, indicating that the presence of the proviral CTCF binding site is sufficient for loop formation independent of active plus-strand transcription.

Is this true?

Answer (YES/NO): NO